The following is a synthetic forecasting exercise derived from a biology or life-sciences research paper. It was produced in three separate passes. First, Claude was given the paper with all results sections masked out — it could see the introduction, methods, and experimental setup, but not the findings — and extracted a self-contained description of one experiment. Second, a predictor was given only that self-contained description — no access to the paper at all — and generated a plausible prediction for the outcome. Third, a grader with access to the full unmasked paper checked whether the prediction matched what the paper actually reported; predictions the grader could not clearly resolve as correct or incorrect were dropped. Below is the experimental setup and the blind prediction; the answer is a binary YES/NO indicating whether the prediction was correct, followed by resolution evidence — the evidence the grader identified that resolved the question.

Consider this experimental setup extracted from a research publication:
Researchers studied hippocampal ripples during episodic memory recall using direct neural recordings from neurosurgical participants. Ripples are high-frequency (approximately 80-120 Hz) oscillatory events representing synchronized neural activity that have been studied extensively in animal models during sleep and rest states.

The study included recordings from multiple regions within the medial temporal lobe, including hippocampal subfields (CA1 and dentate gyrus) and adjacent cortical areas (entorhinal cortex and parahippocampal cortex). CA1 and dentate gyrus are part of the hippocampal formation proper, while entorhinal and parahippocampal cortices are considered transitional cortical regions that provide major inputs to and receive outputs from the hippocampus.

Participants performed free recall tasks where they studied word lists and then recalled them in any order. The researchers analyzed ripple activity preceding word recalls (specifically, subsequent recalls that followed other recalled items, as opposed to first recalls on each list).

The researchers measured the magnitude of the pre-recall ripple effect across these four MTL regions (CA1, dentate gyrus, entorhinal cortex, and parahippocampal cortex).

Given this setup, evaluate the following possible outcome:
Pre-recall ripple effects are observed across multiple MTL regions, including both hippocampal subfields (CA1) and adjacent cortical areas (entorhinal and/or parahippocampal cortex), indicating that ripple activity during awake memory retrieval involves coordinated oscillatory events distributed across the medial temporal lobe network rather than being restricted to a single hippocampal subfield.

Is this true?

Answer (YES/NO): YES